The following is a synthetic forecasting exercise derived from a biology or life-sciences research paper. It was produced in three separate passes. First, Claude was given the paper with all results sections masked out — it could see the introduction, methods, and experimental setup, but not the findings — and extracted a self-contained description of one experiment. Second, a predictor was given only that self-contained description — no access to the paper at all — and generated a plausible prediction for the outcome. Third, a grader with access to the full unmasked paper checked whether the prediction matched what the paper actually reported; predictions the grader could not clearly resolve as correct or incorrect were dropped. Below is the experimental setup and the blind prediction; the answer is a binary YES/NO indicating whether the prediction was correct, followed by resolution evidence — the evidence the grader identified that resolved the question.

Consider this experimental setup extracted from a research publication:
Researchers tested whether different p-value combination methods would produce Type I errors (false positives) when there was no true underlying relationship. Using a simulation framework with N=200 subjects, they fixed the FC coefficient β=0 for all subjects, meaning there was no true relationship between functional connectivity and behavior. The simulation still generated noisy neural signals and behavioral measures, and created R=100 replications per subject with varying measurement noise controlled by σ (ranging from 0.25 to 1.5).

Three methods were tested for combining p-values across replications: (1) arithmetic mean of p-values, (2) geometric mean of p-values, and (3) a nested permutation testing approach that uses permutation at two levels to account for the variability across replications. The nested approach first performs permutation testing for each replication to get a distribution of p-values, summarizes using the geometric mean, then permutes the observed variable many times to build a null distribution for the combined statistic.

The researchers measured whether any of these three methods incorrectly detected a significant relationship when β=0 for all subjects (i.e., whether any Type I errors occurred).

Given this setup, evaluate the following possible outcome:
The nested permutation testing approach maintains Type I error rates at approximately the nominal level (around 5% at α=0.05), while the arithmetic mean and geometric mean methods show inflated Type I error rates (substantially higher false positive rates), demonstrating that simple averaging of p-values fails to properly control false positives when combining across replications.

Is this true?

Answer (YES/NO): NO